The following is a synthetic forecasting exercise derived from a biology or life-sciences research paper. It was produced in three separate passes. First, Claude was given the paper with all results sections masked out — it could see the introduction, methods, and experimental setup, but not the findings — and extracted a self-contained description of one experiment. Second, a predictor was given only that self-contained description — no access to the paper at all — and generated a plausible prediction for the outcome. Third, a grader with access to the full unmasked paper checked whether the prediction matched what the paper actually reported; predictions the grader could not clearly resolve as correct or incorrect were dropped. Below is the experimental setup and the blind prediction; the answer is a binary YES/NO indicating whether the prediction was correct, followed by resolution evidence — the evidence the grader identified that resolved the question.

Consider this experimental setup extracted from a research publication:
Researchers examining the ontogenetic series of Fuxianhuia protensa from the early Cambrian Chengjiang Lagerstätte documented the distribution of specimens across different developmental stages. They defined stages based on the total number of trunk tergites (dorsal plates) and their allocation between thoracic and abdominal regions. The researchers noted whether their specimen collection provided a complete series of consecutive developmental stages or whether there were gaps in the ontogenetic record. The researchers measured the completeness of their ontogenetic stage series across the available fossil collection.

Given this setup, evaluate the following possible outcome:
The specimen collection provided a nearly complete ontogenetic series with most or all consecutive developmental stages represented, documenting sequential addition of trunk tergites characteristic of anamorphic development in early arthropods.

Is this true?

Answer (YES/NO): NO